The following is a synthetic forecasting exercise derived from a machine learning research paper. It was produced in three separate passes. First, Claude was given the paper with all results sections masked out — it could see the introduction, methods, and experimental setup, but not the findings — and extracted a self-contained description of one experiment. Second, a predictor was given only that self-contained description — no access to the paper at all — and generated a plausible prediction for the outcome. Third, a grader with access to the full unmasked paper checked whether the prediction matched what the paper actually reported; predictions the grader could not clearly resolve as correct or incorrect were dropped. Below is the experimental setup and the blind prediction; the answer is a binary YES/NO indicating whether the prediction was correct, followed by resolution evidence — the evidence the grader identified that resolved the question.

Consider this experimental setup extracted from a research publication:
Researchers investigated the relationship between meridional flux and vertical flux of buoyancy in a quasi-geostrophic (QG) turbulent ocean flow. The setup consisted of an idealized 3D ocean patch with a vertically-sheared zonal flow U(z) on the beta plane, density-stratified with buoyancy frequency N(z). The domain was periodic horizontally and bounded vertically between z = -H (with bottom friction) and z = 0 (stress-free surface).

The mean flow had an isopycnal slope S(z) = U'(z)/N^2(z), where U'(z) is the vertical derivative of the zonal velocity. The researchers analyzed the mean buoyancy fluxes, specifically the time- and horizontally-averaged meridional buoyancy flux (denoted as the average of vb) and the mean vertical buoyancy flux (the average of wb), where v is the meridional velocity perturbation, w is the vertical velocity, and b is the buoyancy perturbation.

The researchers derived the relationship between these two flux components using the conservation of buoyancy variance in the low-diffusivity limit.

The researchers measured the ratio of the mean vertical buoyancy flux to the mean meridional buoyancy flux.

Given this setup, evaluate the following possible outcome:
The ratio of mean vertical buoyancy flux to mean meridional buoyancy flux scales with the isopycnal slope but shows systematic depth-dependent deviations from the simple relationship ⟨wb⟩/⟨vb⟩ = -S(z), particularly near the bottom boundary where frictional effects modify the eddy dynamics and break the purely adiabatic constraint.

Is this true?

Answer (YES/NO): NO